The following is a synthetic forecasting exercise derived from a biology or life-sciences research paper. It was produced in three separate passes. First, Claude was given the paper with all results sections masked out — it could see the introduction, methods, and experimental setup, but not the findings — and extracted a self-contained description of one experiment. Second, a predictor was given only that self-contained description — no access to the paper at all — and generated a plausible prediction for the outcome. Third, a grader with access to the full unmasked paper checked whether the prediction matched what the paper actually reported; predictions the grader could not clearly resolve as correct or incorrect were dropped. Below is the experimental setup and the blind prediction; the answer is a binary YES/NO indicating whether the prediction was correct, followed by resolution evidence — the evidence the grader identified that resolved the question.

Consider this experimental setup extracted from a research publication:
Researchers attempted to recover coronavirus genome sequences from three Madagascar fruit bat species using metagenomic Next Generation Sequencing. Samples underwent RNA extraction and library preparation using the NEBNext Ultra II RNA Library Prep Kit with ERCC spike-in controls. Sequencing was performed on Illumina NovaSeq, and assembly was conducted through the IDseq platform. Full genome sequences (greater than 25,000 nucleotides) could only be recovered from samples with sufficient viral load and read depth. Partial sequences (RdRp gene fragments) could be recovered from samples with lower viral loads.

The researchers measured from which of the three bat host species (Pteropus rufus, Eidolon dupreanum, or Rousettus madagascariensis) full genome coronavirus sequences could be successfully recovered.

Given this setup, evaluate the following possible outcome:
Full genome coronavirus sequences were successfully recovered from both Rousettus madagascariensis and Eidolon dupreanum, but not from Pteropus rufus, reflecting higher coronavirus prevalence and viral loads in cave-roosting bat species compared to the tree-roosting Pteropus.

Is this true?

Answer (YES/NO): NO